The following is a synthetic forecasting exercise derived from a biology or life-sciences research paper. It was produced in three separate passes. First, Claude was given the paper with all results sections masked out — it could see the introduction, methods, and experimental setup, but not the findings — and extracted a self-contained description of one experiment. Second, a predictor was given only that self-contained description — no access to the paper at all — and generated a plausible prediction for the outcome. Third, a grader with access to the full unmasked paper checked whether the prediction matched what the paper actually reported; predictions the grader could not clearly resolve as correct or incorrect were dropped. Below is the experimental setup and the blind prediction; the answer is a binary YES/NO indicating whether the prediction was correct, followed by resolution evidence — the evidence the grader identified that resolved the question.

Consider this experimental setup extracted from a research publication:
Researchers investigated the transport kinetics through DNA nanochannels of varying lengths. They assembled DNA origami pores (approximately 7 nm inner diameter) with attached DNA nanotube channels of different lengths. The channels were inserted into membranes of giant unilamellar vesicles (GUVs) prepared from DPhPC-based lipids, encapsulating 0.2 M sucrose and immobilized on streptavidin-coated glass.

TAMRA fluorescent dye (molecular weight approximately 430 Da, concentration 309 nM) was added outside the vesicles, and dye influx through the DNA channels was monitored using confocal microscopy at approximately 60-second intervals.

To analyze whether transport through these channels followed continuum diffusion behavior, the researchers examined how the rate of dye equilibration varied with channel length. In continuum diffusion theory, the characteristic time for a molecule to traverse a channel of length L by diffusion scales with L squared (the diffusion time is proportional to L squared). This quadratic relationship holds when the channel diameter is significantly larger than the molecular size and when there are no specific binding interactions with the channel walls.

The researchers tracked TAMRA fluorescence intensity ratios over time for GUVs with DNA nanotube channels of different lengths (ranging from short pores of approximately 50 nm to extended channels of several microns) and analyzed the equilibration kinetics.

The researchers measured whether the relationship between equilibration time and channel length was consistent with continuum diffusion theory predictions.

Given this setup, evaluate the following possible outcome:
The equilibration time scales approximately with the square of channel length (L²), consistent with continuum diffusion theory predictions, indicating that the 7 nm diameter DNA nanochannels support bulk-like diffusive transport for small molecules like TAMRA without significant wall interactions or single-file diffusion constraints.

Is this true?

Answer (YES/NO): NO